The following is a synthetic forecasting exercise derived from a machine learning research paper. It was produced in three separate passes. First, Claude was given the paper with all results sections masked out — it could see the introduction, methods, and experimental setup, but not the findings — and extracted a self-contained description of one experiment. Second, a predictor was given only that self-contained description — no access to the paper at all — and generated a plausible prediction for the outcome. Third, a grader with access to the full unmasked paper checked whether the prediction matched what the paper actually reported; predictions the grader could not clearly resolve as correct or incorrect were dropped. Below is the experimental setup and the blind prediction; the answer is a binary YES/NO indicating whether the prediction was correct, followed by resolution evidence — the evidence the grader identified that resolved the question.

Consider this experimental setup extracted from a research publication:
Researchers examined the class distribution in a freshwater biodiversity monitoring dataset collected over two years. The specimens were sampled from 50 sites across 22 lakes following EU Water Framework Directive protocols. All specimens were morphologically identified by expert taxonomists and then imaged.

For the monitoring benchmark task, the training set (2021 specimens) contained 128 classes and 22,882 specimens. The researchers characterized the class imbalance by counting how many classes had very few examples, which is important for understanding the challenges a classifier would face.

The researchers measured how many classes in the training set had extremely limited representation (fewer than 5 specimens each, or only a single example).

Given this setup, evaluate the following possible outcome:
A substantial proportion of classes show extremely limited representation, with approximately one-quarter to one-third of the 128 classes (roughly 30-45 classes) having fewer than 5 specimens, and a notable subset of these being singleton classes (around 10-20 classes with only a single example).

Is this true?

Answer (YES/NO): NO